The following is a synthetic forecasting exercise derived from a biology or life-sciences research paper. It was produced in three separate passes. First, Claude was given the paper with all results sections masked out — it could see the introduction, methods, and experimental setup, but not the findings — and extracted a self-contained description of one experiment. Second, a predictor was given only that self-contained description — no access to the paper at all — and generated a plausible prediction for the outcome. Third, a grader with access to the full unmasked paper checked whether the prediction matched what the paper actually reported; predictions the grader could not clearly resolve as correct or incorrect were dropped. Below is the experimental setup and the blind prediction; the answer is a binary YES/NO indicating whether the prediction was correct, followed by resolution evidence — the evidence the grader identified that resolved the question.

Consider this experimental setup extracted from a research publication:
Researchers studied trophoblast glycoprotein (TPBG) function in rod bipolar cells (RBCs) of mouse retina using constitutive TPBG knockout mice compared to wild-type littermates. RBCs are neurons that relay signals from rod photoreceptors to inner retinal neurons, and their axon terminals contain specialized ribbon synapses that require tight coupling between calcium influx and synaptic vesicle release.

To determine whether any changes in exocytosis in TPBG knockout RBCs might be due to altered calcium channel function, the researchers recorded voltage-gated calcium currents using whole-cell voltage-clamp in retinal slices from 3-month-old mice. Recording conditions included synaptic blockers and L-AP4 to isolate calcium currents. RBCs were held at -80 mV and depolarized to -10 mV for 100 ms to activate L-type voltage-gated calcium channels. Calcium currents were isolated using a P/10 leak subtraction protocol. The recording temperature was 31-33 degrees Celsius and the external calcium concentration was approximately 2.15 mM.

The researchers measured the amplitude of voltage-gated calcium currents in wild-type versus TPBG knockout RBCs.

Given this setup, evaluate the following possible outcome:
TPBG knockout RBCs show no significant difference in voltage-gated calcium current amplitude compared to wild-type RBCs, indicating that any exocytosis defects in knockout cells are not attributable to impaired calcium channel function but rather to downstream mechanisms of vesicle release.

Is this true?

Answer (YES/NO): YES